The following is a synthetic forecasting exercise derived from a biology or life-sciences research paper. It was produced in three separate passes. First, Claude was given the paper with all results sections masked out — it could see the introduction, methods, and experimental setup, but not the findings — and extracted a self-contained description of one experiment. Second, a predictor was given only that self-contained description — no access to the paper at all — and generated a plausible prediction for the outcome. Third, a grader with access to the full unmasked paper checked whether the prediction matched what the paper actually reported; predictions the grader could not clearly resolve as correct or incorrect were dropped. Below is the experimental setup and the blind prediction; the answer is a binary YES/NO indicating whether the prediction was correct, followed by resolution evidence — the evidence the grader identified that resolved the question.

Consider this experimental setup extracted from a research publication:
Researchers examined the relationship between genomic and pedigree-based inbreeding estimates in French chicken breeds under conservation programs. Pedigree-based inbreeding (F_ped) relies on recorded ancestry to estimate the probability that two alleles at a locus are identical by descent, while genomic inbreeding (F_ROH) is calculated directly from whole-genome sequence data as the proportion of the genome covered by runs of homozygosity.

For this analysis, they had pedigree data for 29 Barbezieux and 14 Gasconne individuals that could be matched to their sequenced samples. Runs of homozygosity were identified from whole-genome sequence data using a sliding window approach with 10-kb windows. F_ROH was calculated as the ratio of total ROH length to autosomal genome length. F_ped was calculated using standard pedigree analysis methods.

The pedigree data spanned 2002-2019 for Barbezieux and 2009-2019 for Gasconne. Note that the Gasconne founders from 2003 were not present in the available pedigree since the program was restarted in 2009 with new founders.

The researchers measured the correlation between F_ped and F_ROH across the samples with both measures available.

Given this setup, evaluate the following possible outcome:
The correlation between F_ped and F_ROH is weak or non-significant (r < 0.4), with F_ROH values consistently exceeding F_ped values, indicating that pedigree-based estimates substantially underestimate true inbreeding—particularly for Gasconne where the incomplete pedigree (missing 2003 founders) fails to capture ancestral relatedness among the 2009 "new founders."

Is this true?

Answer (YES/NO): NO